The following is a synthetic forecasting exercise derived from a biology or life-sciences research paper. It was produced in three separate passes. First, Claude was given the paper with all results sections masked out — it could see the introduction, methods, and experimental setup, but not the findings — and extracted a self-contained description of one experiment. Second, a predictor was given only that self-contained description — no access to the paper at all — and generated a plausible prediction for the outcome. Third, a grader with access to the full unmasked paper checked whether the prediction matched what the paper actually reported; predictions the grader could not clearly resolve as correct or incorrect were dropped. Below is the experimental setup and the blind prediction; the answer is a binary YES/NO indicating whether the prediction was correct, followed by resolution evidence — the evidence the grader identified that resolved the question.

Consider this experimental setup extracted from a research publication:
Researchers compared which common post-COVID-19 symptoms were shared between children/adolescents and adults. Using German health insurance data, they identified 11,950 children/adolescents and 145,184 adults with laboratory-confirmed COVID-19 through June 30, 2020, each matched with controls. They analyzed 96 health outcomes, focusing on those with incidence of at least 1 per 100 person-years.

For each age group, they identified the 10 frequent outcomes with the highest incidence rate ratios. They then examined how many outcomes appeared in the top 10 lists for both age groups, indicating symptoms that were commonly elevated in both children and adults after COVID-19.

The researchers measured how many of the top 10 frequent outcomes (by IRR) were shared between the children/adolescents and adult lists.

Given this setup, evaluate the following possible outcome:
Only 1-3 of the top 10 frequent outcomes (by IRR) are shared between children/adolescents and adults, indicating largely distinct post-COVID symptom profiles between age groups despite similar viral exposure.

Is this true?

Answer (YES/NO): NO